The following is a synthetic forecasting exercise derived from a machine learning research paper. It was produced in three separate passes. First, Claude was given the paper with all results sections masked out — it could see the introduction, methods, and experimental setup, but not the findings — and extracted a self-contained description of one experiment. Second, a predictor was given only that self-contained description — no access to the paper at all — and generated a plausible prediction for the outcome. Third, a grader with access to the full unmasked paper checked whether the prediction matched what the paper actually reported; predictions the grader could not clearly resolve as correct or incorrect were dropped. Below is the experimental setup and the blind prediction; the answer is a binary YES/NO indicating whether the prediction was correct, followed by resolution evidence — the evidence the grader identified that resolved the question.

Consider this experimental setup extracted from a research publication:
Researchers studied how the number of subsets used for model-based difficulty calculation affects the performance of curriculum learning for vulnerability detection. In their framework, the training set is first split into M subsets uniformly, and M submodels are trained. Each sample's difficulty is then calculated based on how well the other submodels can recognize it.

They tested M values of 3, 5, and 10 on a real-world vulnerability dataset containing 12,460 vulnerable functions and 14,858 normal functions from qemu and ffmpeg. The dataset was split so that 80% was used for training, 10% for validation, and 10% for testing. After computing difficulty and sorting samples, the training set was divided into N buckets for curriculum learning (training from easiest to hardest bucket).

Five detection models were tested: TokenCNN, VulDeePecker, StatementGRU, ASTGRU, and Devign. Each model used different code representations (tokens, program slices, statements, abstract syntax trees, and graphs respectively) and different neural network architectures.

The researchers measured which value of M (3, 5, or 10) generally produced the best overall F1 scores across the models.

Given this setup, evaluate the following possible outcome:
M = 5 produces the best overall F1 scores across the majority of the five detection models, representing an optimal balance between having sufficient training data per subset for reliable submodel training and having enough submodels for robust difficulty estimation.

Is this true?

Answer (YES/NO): NO